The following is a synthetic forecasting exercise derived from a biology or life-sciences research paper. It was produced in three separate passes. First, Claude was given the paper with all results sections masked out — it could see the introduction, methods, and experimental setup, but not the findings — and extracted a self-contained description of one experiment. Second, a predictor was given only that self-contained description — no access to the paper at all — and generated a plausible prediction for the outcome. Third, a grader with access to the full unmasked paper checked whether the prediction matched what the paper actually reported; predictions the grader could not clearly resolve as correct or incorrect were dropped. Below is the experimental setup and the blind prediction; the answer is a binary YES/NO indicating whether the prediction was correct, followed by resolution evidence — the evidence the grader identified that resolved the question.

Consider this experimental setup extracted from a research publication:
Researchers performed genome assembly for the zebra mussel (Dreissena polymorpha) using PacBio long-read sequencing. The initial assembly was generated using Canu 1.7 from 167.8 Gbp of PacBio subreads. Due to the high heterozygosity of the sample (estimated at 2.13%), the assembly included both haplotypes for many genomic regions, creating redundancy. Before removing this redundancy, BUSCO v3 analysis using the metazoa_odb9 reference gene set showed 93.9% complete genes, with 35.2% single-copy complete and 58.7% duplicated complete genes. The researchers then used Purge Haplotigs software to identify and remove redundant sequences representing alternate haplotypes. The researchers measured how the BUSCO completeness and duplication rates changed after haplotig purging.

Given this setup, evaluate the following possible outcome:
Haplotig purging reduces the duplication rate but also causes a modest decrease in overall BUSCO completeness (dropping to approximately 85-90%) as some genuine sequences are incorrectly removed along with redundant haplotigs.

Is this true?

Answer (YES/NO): NO